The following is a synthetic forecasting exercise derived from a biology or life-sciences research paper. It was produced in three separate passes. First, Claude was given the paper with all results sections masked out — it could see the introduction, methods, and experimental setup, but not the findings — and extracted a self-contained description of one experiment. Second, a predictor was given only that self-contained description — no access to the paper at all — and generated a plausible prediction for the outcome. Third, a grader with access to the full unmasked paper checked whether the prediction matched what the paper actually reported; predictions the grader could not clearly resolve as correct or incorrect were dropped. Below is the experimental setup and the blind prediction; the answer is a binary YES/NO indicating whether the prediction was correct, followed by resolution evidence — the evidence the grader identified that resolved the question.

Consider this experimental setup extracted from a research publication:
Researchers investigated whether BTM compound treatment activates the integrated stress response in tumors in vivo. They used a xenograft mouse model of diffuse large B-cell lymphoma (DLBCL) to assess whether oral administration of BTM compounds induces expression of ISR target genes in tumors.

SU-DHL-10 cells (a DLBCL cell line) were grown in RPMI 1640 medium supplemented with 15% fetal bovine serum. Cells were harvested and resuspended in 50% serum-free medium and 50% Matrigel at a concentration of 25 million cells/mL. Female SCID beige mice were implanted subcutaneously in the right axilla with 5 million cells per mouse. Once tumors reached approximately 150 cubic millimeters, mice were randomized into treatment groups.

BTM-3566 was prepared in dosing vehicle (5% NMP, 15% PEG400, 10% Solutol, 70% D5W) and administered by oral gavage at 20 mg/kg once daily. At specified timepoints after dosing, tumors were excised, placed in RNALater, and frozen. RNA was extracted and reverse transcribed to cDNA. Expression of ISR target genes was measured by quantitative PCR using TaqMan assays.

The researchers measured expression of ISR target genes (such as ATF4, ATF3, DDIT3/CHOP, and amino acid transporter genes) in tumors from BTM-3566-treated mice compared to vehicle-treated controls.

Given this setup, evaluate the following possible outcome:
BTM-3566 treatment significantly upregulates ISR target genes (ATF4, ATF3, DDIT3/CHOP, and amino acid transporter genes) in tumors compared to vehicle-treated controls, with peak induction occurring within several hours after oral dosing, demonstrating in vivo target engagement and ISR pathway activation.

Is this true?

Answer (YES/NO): YES